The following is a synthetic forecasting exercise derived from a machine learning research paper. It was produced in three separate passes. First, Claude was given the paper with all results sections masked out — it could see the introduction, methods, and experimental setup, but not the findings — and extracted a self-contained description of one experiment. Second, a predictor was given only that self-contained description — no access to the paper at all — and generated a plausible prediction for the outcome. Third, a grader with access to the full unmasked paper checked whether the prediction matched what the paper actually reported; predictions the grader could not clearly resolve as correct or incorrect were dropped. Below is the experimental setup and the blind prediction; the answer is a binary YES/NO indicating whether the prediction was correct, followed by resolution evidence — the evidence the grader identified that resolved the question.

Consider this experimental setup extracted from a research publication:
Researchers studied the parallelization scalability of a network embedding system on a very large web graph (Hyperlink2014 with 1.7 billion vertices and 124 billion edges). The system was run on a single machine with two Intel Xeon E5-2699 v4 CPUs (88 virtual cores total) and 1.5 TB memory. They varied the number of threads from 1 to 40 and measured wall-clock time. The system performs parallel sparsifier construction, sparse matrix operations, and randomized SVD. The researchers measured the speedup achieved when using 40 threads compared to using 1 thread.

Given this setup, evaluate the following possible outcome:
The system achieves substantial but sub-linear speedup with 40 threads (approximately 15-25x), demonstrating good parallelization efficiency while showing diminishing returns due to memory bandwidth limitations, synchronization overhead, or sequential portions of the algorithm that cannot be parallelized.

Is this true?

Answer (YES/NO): YES